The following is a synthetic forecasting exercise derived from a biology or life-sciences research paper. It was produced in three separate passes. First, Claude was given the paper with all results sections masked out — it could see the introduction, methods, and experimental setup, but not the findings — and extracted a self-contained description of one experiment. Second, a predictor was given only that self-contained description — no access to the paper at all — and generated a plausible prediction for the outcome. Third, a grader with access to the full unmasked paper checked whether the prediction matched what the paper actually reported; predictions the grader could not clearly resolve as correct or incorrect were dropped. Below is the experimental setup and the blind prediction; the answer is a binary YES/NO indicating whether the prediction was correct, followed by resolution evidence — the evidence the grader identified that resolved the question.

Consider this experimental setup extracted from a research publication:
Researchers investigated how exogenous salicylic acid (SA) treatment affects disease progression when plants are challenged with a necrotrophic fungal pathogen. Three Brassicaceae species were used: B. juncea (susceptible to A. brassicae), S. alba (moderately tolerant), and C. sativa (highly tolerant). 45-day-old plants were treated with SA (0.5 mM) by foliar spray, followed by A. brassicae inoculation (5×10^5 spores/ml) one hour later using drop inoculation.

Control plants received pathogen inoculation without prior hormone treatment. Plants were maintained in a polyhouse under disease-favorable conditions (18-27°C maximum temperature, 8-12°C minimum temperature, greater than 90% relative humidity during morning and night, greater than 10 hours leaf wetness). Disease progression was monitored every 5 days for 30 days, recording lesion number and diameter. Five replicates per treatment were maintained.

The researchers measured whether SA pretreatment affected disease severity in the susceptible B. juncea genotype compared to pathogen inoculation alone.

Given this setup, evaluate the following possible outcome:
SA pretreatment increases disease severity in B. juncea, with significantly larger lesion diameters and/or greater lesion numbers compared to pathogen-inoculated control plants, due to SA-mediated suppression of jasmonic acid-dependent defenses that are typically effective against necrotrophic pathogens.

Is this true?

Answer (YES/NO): YES